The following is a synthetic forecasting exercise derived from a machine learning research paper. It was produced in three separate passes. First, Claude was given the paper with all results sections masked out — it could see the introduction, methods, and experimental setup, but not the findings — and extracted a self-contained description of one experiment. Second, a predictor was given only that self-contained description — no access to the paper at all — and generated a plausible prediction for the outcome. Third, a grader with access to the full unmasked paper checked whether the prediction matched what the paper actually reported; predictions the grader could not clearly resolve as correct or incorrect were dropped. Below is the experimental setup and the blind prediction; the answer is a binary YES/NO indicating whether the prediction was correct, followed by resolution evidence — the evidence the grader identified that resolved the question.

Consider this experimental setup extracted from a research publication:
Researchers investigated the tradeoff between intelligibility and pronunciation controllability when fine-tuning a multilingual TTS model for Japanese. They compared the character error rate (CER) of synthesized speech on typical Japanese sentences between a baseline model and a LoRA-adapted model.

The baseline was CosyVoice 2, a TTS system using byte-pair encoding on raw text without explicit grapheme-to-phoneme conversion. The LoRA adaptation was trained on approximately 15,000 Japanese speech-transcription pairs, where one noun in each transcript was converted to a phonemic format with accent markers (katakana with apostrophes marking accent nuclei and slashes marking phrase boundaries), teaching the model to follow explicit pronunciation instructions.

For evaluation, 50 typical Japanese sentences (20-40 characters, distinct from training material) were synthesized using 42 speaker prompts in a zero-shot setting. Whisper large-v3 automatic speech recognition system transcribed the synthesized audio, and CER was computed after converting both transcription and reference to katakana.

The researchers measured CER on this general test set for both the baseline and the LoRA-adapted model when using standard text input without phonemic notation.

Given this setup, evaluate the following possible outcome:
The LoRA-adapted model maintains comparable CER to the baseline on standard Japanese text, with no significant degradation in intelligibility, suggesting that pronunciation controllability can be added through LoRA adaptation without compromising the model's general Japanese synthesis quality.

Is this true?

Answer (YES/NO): NO